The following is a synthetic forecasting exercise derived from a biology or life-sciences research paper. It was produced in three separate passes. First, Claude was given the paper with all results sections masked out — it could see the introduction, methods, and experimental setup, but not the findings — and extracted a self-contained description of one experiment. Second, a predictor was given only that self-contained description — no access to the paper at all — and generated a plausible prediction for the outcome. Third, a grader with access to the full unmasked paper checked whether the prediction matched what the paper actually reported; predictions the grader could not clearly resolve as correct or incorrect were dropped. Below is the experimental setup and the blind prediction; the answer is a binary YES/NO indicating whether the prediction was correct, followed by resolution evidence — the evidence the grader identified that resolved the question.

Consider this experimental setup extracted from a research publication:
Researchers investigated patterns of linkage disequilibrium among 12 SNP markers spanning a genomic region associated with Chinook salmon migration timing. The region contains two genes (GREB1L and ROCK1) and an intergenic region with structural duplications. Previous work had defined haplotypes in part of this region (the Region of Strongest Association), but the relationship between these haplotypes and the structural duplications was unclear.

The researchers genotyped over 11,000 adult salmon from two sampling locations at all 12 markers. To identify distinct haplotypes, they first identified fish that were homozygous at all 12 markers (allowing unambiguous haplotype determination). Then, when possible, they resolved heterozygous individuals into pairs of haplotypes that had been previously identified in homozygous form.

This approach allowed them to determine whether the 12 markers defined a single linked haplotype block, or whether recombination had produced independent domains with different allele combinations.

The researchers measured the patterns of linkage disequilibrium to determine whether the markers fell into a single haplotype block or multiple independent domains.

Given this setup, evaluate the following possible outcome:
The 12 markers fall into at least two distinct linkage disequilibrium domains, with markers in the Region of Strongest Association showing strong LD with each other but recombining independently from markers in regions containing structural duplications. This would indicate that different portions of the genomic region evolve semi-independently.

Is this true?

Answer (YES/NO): YES